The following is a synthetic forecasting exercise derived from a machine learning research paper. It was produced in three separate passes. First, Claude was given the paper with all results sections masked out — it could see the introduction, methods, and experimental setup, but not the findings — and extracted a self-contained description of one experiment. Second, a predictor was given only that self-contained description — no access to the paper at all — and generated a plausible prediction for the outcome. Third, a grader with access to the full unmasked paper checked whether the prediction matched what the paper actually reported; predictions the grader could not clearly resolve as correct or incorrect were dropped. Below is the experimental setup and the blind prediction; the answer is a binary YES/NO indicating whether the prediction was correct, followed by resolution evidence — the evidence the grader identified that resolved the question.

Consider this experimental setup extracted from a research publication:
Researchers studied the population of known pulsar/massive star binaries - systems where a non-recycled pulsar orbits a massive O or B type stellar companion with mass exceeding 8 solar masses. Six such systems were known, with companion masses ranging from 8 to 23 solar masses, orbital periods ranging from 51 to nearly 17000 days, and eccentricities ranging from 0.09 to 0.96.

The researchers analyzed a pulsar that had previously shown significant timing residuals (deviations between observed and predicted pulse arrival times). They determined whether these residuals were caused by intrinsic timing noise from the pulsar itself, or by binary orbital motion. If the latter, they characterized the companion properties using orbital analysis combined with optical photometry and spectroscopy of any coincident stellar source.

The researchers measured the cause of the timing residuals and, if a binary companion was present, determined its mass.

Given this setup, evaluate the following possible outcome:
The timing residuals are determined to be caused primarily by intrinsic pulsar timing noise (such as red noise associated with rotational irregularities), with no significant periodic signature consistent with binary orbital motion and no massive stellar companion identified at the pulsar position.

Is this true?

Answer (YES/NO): NO